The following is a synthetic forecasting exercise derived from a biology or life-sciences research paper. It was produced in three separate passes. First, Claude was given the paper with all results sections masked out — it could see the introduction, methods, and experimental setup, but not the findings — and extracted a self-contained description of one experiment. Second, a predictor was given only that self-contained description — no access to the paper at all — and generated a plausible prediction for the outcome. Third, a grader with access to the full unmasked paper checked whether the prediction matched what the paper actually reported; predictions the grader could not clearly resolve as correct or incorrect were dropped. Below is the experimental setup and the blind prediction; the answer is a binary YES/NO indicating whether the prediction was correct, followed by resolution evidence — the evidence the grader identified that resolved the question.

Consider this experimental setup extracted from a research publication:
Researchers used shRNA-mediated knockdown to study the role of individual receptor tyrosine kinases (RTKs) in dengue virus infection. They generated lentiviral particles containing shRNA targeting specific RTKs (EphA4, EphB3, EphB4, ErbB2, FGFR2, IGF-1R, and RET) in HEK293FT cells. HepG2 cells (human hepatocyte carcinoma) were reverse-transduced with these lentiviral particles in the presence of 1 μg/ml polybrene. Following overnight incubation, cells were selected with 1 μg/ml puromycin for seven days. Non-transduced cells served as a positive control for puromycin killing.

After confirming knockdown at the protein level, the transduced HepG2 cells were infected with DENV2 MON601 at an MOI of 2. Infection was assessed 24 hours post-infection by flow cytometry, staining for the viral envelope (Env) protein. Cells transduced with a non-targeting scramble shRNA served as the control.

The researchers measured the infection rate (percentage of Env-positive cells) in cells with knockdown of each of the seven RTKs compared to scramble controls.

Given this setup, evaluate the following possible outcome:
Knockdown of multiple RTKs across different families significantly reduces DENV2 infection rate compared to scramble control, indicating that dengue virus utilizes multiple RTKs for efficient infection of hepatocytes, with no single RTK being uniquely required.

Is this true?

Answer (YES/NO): YES